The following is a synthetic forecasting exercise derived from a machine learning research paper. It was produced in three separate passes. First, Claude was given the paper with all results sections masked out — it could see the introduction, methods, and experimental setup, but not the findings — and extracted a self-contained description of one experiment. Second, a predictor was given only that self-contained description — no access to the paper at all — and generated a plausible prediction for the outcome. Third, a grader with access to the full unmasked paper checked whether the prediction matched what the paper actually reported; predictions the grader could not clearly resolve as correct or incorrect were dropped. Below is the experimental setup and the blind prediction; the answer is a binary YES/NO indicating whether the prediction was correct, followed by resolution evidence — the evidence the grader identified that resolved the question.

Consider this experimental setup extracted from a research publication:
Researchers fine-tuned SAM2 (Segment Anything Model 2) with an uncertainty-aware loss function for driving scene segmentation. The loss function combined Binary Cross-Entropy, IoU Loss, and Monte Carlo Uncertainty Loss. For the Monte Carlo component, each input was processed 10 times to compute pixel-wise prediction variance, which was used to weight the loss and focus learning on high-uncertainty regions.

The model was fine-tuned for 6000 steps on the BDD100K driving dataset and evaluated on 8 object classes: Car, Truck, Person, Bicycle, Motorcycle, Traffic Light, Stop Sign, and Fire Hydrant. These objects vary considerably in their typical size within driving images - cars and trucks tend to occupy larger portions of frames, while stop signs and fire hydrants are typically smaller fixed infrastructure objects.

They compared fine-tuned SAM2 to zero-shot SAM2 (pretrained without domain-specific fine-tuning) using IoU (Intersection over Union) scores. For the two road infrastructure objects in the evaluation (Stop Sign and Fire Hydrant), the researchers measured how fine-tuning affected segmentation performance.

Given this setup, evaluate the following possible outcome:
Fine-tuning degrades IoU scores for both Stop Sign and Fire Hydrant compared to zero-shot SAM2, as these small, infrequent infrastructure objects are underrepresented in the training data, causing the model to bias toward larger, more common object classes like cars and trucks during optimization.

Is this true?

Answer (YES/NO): NO